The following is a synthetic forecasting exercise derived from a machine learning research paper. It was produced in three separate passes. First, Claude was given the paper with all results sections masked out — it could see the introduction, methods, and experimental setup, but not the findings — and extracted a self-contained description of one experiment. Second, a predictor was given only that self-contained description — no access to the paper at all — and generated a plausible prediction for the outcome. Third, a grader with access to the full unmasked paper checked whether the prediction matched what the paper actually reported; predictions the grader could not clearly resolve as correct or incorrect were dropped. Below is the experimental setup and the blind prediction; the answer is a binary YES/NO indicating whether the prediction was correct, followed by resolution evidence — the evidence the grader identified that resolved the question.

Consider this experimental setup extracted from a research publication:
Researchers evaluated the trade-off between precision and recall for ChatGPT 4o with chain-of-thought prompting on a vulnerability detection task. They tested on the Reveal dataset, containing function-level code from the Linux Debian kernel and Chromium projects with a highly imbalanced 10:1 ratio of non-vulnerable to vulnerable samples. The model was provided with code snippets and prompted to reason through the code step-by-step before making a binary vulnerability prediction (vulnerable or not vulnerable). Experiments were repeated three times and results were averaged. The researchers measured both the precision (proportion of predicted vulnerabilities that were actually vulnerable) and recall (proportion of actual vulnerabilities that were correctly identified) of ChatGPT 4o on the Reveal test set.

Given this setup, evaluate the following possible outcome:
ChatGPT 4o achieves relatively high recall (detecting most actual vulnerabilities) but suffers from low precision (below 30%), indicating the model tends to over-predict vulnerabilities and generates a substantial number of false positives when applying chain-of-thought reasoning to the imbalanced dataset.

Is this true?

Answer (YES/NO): NO